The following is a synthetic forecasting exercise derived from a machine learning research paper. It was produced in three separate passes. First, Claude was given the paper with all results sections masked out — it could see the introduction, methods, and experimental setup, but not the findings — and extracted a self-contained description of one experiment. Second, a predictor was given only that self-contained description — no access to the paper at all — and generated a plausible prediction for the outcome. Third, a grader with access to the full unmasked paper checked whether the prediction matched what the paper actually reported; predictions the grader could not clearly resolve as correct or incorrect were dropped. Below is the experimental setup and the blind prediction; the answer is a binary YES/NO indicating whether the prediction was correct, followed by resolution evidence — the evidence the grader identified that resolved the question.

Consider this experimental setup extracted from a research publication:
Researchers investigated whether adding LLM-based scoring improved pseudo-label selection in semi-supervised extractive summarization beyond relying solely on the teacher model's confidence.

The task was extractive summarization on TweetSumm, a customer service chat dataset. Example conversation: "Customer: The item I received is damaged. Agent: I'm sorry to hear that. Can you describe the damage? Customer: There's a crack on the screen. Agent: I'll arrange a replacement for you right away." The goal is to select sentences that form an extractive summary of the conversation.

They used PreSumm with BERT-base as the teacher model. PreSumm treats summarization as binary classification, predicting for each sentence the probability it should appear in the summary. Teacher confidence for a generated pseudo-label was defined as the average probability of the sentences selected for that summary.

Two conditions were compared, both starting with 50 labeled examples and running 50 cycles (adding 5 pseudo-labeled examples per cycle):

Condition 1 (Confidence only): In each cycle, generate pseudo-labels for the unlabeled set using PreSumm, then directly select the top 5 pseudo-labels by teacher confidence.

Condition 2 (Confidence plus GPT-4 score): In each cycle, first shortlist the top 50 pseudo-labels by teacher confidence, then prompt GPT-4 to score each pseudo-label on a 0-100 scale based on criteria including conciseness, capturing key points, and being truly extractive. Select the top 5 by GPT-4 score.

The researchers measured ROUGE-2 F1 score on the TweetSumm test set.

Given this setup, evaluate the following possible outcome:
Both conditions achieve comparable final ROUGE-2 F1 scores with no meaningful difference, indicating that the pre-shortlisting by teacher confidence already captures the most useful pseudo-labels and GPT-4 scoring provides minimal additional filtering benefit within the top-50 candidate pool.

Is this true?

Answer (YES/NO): NO